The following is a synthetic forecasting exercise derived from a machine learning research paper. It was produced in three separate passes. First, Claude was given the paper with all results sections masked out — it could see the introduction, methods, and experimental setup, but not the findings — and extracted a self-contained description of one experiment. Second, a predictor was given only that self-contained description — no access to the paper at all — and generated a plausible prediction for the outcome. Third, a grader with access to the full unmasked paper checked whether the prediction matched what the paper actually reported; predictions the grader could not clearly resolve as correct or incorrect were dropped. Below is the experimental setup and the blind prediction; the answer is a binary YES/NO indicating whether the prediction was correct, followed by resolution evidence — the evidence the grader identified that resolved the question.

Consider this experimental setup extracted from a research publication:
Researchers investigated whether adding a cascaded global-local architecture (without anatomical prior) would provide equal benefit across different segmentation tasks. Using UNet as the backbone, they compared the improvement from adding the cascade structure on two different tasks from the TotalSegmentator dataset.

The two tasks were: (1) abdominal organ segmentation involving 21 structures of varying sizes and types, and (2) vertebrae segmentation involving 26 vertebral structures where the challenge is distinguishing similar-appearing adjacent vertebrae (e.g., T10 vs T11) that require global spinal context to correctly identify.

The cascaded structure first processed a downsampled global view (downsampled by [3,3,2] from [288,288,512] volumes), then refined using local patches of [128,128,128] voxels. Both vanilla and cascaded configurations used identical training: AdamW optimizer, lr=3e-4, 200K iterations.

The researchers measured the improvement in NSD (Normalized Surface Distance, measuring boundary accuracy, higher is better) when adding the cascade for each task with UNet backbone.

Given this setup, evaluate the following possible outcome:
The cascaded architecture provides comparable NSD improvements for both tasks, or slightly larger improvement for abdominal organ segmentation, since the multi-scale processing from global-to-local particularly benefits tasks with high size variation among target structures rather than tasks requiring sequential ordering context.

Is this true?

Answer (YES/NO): NO